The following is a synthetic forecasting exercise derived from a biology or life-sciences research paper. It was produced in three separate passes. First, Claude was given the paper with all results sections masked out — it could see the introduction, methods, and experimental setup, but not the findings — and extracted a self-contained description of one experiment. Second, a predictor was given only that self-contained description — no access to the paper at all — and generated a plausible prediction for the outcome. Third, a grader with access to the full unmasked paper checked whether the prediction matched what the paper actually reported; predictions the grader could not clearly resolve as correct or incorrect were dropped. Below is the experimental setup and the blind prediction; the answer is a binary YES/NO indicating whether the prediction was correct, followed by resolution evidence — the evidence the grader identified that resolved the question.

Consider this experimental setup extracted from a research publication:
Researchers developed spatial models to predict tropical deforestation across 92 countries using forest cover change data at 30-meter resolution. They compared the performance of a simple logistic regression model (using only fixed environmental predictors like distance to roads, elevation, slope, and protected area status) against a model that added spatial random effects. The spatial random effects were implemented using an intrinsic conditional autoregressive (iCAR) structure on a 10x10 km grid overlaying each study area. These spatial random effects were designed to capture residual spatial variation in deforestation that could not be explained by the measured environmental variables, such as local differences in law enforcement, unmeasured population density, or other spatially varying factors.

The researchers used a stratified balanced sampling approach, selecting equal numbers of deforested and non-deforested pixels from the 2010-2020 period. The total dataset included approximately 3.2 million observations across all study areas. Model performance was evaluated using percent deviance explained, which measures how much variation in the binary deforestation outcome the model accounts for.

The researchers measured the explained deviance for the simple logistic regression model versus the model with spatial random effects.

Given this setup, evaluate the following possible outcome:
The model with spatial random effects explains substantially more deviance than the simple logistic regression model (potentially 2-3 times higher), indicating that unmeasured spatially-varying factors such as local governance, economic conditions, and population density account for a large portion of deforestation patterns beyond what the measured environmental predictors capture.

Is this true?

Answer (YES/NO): NO